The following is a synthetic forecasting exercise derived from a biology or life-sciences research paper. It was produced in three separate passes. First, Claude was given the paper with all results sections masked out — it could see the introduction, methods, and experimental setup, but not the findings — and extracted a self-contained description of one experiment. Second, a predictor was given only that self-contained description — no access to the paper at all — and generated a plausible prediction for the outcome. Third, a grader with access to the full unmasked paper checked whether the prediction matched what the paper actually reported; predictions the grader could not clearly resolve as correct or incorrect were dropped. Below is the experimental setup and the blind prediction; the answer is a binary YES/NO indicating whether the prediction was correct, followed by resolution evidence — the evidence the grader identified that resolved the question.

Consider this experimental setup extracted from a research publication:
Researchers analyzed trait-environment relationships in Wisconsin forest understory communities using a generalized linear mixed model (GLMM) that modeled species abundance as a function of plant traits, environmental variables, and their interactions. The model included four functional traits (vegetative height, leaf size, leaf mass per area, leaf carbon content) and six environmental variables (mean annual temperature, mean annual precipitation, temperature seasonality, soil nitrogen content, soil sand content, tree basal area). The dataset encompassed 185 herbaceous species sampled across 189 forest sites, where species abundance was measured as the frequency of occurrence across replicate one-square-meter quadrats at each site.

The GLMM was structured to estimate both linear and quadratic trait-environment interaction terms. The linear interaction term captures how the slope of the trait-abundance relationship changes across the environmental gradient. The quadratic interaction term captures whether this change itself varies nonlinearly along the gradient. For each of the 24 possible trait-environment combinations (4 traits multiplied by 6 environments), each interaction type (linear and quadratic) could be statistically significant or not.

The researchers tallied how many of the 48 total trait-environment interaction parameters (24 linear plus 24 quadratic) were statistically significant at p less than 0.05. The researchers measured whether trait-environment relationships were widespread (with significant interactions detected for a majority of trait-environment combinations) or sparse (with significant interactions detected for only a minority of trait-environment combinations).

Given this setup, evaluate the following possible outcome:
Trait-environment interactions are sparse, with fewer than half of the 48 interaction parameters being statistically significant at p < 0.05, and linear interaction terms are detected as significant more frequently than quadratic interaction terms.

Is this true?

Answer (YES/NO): YES